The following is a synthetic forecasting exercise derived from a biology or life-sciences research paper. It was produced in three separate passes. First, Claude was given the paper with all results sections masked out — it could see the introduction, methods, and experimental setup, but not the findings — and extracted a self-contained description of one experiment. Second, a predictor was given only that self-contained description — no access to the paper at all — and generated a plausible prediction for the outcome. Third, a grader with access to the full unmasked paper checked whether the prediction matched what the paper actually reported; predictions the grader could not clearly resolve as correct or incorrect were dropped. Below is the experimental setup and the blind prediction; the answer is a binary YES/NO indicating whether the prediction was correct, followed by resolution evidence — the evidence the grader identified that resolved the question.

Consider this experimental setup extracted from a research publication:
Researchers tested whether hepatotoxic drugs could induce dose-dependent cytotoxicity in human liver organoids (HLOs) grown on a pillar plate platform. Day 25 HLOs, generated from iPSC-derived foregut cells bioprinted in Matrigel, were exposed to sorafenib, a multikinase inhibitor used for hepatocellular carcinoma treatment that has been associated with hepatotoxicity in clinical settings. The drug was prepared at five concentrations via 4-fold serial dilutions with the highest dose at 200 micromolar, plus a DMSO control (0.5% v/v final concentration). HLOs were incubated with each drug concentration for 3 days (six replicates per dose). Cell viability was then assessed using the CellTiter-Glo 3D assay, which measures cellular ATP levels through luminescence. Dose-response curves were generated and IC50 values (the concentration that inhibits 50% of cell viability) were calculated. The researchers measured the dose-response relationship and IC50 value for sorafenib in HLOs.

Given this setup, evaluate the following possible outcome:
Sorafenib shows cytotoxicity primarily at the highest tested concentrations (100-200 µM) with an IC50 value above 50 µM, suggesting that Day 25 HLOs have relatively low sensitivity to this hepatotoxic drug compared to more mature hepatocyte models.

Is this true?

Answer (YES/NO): NO